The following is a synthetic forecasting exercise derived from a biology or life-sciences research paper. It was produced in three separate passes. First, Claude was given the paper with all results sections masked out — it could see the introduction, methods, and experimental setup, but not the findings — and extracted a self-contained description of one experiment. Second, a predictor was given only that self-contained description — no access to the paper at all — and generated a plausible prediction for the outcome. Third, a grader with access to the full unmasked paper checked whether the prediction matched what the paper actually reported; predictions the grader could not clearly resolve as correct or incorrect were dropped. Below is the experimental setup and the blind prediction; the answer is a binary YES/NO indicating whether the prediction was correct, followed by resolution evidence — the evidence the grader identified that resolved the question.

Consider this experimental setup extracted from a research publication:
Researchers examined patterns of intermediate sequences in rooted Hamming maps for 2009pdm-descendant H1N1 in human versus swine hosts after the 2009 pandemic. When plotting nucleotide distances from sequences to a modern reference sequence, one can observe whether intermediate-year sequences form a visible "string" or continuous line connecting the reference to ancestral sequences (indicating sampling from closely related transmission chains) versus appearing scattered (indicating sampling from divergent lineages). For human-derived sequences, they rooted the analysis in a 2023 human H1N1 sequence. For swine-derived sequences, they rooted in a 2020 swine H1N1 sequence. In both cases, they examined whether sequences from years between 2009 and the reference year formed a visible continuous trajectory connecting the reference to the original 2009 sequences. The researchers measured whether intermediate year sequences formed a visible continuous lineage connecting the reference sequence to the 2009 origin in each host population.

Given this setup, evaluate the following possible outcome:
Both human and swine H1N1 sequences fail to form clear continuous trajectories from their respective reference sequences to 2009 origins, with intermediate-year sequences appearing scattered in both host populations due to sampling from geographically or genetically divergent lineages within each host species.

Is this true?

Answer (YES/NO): NO